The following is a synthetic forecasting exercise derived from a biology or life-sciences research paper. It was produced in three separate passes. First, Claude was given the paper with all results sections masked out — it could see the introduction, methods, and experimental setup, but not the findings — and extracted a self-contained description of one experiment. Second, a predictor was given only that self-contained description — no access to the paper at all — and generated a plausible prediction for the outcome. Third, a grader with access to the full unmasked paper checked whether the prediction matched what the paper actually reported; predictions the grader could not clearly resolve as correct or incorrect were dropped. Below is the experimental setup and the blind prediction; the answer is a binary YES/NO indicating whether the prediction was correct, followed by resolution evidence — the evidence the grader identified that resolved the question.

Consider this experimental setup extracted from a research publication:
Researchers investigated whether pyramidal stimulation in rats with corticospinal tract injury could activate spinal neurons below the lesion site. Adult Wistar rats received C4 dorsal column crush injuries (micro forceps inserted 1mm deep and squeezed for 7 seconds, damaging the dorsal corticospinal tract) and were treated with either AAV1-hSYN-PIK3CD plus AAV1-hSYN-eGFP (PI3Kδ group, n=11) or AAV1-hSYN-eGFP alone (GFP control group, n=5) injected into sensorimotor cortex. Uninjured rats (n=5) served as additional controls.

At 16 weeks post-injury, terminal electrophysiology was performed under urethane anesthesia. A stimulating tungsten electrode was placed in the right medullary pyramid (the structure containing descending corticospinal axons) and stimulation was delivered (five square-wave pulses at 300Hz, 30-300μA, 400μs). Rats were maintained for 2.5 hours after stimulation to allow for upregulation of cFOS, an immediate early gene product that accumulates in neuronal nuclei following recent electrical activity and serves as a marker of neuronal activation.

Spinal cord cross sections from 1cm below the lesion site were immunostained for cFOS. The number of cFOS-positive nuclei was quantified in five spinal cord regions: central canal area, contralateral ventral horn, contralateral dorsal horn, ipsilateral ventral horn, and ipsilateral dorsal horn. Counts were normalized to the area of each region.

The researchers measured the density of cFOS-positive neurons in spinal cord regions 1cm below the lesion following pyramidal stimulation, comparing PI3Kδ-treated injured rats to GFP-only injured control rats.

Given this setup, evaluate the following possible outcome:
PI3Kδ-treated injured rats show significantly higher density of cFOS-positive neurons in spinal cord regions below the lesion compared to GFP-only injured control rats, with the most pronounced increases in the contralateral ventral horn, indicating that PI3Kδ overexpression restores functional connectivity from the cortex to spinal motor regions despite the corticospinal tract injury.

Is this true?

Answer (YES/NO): NO